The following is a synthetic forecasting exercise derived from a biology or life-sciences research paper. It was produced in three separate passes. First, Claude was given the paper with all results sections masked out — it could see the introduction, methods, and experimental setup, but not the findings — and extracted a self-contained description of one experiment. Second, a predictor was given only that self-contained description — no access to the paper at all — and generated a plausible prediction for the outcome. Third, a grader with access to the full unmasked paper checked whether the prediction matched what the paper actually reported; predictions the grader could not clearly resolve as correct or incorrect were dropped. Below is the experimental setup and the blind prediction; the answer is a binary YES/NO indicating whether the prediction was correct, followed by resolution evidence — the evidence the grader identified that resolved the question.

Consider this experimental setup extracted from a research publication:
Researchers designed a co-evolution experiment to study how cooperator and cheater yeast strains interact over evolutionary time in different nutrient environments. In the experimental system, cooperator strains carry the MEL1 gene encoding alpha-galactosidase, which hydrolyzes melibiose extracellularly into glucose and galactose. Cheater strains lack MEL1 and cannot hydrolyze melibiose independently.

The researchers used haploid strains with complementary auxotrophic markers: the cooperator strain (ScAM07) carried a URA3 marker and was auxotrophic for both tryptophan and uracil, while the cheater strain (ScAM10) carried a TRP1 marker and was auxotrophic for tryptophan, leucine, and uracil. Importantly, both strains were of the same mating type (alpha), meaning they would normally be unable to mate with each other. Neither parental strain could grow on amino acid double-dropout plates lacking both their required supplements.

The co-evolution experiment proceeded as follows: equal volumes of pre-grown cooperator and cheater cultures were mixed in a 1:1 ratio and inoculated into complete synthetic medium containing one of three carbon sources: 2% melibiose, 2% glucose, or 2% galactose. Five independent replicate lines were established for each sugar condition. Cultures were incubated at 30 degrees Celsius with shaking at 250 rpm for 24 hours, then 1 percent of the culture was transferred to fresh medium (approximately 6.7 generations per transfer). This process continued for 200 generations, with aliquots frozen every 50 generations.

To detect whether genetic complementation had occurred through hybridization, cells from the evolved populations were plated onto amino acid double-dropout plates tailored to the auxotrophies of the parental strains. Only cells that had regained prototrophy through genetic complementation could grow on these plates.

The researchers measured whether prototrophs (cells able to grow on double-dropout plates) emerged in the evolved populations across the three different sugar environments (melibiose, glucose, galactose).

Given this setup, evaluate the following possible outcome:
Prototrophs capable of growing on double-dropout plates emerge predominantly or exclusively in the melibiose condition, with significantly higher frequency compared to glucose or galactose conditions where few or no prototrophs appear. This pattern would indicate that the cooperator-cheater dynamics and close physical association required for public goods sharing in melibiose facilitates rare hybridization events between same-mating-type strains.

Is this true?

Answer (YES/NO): NO